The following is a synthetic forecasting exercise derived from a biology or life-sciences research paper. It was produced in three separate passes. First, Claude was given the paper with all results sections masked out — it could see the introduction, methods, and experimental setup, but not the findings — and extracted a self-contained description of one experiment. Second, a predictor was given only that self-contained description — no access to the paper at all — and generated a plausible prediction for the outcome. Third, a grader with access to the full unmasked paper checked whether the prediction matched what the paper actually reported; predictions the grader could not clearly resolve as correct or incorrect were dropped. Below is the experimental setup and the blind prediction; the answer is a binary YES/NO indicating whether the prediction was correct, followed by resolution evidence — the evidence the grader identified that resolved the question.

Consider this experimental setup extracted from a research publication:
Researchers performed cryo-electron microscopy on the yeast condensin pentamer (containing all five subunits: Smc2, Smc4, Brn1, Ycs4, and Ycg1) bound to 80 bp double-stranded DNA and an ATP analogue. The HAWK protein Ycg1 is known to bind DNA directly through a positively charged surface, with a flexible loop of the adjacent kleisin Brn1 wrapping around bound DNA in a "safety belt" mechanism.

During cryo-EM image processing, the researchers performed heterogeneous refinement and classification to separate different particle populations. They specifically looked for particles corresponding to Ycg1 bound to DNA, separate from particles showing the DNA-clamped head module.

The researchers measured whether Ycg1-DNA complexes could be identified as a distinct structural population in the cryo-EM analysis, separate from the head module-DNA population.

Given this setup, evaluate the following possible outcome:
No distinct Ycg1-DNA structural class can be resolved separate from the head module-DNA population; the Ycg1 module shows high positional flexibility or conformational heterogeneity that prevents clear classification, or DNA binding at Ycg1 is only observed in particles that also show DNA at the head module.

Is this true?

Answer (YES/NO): NO